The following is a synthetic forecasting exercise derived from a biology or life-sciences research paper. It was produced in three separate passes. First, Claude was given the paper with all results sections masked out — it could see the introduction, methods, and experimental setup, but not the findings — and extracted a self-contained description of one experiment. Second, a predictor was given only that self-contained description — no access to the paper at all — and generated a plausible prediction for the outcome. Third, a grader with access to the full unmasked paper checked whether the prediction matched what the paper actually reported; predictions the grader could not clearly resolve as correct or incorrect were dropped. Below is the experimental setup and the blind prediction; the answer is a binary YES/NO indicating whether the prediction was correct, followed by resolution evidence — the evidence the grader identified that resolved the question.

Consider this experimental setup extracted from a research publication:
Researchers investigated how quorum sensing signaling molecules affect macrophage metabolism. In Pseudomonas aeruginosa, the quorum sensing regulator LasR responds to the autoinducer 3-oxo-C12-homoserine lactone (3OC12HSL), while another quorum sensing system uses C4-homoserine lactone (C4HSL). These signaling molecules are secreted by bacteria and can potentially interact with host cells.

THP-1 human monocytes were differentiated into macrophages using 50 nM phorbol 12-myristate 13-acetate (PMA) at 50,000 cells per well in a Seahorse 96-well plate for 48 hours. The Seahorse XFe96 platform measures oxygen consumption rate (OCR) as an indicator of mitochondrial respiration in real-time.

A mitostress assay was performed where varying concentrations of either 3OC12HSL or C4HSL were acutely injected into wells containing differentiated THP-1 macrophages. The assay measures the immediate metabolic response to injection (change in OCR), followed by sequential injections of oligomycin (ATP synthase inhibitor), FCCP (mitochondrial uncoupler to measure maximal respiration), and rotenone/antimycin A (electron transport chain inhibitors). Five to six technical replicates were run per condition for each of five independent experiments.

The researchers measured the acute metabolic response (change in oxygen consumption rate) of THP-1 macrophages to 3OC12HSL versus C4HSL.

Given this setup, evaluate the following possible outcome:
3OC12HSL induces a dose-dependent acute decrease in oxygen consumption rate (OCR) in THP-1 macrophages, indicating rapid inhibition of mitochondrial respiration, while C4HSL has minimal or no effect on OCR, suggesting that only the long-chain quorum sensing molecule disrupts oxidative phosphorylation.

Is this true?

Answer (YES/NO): YES